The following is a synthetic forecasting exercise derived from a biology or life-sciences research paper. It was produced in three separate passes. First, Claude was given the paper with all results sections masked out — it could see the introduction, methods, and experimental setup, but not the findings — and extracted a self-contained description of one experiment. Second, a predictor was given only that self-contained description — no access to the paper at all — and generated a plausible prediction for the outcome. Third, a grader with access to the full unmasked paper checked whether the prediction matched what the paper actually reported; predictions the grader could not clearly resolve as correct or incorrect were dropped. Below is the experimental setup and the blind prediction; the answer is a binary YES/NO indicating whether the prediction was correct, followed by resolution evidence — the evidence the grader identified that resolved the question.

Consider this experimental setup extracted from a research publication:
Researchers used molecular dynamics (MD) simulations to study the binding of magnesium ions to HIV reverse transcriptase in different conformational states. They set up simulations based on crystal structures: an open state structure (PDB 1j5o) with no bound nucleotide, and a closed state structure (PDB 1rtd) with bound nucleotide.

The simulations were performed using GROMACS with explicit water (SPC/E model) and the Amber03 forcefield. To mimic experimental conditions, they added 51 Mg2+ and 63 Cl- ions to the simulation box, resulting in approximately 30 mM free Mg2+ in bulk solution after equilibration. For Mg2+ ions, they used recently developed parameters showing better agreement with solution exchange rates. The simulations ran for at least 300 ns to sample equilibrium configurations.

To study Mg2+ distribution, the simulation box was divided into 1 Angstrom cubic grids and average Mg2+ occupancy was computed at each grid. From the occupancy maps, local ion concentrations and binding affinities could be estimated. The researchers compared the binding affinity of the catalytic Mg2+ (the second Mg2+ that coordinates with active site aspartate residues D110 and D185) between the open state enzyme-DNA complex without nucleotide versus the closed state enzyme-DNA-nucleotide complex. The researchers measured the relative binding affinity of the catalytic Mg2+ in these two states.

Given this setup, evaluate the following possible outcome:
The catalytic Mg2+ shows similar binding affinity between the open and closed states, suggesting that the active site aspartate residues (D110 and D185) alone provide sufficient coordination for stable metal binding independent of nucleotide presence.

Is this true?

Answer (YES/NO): NO